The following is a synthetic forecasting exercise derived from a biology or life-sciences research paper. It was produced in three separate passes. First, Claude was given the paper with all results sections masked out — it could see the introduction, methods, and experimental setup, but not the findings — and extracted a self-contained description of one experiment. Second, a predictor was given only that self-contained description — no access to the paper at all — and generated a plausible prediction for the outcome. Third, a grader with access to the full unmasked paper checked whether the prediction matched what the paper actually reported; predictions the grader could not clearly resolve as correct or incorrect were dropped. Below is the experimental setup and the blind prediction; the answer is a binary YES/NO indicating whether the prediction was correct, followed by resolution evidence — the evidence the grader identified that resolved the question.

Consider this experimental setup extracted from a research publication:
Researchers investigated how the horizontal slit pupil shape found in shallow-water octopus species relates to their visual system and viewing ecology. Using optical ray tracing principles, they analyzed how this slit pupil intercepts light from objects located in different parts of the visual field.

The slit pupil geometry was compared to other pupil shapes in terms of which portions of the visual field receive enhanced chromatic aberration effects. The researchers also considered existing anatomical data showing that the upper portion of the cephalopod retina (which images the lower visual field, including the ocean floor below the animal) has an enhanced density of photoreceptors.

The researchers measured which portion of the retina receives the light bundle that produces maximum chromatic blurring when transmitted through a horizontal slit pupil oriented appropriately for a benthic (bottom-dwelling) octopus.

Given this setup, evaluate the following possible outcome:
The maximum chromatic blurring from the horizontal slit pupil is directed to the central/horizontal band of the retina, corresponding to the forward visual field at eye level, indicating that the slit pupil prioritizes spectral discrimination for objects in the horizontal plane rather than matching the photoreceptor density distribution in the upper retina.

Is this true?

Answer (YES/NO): NO